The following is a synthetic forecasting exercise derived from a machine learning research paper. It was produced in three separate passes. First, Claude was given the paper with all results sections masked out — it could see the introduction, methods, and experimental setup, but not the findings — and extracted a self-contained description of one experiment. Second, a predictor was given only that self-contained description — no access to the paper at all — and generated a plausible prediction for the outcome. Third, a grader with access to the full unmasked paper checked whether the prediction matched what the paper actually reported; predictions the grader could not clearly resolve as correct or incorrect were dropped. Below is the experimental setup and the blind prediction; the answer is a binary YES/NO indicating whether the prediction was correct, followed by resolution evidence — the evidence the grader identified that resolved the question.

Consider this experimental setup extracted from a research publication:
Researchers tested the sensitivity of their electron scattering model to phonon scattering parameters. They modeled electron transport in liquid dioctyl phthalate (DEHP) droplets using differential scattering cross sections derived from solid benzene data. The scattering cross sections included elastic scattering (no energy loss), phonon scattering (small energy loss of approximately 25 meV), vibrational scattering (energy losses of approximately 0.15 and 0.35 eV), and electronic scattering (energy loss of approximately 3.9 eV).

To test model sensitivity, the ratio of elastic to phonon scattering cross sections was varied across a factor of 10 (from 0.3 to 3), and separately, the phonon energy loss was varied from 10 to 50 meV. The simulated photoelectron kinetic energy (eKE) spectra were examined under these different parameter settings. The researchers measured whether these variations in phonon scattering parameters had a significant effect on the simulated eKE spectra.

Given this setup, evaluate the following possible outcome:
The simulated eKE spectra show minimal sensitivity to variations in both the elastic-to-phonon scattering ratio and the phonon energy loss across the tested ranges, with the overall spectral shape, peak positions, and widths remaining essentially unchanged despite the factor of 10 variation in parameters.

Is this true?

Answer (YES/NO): YES